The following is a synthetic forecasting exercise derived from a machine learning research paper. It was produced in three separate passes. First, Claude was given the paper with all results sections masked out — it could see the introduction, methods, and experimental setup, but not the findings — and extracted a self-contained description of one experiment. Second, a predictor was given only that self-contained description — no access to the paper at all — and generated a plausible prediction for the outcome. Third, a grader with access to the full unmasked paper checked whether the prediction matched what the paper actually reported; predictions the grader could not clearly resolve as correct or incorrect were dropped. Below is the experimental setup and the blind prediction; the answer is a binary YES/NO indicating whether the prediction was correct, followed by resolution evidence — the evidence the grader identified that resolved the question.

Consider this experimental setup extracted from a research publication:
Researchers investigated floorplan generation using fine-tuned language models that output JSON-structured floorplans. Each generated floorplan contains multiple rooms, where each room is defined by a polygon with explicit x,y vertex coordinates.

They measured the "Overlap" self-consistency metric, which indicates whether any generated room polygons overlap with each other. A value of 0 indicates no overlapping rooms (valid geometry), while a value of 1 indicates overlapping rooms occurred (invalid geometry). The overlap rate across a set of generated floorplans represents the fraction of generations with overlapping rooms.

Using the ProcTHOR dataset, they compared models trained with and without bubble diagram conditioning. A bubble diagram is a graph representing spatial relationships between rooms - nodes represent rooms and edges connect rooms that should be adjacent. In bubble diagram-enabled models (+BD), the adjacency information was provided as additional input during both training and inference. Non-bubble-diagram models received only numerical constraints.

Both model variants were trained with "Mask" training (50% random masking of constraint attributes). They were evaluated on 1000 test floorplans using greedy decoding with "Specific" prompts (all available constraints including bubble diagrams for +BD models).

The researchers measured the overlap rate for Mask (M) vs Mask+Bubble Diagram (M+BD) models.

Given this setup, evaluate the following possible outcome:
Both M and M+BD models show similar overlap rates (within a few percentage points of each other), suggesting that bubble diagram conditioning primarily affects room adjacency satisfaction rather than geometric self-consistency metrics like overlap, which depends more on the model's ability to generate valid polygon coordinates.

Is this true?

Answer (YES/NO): YES